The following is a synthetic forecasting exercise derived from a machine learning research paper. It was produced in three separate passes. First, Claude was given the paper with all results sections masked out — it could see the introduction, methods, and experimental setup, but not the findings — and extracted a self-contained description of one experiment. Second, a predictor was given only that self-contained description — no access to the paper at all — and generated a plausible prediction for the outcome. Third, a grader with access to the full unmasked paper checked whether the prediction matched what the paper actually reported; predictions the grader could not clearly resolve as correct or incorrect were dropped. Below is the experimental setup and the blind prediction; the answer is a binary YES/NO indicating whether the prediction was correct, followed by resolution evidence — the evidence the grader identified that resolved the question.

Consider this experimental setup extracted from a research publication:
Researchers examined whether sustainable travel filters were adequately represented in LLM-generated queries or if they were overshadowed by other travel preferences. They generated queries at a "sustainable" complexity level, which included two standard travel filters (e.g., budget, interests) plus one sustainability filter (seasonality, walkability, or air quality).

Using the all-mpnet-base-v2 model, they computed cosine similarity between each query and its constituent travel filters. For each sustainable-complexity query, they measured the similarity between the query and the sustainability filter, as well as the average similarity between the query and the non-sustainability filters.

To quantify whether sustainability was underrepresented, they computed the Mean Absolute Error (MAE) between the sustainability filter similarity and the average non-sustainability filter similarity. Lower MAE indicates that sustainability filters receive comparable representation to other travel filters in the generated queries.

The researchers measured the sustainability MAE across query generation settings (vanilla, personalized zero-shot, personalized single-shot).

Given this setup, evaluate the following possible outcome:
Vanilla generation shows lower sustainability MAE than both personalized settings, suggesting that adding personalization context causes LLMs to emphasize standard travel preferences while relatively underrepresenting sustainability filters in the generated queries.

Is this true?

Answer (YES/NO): YES